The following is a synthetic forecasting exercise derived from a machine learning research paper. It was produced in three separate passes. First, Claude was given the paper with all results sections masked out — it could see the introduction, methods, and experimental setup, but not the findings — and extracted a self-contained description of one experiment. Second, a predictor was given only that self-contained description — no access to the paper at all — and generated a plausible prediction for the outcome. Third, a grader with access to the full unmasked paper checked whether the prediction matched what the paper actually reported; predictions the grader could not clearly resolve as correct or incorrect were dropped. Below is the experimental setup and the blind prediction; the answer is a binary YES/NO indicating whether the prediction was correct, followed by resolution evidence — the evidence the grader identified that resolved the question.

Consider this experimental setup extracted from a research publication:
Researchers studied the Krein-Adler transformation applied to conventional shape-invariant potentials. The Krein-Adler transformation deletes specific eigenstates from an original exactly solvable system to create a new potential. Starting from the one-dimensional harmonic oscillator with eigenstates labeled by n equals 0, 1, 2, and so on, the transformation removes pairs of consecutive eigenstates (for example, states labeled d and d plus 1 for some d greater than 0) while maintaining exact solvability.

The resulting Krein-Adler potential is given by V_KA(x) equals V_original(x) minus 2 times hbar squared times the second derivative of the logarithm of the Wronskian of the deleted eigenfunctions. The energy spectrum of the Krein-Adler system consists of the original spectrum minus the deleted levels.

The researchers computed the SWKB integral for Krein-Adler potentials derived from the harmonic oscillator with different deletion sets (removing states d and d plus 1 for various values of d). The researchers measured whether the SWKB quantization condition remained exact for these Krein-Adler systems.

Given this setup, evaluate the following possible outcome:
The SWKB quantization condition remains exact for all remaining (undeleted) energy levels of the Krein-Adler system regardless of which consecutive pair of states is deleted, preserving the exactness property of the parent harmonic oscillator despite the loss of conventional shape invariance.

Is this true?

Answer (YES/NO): NO